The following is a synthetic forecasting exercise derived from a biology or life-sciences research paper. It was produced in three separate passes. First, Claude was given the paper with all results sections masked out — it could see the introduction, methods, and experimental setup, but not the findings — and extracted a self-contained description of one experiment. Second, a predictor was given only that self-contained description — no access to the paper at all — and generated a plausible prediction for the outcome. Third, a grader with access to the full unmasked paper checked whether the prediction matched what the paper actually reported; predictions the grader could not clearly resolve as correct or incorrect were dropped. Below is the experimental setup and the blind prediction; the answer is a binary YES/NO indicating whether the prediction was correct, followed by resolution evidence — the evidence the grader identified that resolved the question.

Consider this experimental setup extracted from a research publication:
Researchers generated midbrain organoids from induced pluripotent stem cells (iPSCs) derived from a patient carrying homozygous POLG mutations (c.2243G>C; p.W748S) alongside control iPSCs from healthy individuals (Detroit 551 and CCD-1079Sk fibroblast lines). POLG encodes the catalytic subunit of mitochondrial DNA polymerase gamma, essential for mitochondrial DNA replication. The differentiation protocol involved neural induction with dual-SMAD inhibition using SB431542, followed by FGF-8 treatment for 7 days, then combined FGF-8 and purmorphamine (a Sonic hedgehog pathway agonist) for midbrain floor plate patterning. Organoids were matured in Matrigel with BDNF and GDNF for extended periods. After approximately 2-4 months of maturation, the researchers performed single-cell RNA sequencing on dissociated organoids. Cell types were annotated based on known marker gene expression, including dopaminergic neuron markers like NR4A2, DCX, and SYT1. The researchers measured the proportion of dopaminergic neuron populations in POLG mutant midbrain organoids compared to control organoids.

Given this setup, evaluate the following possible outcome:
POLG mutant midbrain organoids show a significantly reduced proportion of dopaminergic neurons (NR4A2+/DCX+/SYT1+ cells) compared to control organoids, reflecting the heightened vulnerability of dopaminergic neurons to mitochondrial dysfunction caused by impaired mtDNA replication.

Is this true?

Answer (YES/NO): YES